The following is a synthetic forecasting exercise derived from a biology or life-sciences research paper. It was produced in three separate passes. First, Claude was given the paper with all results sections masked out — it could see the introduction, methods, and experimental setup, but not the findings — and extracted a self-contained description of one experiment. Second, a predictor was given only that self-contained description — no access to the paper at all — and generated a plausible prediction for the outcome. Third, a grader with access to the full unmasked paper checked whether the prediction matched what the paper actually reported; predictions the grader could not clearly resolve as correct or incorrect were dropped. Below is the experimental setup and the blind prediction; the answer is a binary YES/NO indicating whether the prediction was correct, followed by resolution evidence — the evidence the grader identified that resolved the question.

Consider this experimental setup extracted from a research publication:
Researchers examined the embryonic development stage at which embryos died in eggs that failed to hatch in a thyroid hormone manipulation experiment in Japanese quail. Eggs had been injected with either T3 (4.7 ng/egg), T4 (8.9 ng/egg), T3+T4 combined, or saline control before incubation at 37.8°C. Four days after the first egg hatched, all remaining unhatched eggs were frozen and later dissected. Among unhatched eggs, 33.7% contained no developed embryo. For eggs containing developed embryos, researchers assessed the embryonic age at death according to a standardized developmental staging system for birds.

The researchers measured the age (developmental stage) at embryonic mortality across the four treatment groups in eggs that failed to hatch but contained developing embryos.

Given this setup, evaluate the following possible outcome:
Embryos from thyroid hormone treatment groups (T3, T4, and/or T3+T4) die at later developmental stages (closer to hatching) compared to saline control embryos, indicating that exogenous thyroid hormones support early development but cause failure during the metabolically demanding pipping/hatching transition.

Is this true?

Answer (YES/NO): NO